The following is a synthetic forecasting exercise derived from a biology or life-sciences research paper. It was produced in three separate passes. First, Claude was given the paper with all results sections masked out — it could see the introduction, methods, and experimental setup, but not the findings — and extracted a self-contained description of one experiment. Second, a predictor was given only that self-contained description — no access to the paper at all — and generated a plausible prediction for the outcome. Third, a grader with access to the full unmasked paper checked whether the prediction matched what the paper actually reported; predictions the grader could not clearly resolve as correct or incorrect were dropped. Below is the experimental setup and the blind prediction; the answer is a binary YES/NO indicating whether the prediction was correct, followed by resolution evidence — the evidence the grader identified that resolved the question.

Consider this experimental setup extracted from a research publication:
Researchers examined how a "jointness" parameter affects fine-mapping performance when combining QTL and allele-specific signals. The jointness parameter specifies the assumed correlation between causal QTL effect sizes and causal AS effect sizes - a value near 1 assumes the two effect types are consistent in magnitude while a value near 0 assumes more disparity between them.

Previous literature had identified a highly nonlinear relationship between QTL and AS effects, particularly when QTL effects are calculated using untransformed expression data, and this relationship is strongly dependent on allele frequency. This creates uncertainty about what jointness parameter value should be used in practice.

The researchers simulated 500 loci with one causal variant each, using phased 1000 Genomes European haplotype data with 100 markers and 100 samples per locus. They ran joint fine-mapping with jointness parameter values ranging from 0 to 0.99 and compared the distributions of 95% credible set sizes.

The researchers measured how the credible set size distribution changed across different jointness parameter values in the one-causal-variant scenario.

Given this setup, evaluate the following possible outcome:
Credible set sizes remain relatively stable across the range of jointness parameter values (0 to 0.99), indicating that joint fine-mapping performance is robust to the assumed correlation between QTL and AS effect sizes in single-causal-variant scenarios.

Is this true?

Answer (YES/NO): NO